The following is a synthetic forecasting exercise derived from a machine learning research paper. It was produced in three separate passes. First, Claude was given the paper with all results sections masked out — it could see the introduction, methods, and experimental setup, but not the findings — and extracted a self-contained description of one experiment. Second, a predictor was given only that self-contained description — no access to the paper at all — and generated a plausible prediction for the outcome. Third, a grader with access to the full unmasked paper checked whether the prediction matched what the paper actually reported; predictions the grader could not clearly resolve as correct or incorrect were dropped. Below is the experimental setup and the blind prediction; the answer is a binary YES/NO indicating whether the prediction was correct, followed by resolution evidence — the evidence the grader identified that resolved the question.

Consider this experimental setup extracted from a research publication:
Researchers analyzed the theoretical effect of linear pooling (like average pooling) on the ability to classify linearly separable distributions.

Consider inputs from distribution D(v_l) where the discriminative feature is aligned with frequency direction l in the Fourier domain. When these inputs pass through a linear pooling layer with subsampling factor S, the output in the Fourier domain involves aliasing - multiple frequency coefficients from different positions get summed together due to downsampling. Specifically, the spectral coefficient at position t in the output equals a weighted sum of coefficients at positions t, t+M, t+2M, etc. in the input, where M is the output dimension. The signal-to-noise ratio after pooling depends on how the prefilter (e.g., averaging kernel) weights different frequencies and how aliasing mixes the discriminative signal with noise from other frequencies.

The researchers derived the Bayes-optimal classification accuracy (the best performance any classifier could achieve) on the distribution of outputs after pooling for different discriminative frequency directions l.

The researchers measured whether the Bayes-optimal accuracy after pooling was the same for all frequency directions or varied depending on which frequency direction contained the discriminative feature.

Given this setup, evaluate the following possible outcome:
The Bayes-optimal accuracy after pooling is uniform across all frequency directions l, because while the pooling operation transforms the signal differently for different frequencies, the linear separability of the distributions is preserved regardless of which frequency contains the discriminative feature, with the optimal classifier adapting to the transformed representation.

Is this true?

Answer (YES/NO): NO